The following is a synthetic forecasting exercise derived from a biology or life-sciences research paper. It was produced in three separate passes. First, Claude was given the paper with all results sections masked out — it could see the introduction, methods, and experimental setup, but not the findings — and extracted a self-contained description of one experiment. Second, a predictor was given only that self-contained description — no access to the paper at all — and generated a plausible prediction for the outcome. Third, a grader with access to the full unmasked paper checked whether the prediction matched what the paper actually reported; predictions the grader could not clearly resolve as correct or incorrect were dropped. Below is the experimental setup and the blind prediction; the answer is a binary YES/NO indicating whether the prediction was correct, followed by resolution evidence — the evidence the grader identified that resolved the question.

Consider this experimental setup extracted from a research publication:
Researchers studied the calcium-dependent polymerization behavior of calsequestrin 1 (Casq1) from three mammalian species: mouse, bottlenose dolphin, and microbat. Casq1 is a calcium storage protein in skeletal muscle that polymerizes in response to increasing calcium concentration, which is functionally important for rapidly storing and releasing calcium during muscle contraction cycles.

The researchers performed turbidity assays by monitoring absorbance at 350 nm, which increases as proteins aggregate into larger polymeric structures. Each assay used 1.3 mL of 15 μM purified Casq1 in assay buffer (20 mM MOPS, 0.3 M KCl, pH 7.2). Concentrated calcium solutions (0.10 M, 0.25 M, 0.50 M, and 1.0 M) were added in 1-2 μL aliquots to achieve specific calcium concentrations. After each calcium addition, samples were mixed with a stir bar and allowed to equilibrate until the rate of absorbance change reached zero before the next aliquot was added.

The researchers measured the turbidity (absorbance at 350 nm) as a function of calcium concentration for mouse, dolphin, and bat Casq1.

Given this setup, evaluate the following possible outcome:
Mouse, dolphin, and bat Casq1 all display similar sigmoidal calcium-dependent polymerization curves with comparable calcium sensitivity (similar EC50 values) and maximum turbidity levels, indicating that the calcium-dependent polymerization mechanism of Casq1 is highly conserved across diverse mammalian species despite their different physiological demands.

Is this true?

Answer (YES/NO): NO